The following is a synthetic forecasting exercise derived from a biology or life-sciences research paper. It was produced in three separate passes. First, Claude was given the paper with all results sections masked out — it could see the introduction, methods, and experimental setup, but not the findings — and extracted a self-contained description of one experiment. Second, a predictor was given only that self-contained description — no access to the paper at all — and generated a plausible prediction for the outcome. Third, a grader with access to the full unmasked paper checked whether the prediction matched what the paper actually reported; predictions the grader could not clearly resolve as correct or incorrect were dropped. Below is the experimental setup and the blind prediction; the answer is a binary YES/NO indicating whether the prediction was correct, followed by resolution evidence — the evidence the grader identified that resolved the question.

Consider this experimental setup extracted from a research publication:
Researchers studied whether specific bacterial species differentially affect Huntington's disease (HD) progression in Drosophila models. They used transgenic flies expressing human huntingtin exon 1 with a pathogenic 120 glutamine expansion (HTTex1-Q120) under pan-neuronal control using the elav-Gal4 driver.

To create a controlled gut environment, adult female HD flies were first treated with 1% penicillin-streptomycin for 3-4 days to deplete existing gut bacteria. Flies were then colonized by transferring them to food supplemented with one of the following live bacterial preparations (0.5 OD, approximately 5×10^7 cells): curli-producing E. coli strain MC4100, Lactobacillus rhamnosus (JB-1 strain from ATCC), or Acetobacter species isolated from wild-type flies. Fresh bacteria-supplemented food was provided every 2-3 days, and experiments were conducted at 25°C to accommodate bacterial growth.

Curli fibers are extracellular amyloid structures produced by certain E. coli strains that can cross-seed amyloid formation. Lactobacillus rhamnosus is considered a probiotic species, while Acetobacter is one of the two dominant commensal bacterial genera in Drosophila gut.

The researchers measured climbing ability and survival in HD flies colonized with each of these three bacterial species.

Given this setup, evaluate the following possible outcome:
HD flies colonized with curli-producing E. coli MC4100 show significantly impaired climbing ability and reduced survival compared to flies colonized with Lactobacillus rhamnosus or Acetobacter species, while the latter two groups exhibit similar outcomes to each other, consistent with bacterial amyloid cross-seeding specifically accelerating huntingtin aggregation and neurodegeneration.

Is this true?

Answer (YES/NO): NO